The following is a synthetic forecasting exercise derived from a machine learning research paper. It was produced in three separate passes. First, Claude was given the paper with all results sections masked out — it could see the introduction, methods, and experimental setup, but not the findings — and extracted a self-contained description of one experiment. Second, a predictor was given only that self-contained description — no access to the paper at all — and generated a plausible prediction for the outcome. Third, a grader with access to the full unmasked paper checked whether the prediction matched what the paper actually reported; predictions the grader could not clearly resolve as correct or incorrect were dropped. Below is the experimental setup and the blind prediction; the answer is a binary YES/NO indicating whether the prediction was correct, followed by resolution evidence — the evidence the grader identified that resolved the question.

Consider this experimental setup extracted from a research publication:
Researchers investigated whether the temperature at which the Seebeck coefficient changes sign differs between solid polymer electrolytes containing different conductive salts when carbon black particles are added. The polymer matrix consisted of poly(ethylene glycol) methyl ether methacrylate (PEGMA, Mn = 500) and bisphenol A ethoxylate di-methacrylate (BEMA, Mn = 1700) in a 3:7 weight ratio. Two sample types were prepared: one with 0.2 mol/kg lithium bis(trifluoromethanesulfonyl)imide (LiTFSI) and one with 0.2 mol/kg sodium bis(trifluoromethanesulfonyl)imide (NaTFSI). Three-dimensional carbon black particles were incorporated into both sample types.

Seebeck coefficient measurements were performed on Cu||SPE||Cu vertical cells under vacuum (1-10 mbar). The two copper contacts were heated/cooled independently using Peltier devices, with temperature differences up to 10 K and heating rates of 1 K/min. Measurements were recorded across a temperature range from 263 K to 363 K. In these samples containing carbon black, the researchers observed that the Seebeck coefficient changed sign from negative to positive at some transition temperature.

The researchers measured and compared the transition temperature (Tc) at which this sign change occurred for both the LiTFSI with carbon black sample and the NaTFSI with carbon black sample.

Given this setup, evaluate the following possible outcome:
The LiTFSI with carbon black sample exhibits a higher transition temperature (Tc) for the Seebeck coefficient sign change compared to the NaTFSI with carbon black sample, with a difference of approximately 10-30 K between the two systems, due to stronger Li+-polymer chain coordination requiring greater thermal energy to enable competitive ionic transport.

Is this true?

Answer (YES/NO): NO